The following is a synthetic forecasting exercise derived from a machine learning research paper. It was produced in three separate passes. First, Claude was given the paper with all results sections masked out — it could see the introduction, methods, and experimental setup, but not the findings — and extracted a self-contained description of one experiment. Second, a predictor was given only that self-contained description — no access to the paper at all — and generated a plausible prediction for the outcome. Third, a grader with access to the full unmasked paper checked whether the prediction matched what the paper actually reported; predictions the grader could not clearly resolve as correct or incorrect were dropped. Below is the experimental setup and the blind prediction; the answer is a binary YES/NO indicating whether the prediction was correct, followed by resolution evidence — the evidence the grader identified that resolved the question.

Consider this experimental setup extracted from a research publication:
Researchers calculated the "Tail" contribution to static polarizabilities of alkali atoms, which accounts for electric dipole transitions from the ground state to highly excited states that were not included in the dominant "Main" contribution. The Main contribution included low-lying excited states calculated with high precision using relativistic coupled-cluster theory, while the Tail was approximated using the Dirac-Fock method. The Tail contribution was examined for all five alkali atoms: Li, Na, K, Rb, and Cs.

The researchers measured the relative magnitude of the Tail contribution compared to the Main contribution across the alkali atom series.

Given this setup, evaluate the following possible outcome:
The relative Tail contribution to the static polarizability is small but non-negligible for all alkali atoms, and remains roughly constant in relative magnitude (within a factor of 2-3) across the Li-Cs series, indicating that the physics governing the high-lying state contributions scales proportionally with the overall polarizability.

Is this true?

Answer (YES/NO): NO